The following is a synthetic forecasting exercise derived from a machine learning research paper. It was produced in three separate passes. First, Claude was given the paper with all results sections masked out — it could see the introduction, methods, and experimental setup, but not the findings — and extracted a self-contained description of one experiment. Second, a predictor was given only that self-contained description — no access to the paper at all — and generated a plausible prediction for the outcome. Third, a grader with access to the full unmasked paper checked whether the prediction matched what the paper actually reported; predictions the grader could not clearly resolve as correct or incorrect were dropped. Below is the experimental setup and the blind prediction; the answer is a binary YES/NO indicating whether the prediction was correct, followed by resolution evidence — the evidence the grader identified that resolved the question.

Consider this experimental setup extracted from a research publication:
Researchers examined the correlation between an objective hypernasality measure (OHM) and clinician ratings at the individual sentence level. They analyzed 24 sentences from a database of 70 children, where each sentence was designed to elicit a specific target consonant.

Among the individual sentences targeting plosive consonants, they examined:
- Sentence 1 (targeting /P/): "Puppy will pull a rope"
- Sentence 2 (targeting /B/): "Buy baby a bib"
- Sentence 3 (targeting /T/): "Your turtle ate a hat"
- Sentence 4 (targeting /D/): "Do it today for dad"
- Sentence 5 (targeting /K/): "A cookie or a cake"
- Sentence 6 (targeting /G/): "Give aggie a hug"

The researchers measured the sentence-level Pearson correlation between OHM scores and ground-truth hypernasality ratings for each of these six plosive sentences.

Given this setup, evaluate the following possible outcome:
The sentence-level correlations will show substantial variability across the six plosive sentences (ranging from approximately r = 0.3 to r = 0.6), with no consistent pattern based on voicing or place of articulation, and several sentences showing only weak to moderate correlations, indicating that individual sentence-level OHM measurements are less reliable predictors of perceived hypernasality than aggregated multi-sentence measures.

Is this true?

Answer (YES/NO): NO